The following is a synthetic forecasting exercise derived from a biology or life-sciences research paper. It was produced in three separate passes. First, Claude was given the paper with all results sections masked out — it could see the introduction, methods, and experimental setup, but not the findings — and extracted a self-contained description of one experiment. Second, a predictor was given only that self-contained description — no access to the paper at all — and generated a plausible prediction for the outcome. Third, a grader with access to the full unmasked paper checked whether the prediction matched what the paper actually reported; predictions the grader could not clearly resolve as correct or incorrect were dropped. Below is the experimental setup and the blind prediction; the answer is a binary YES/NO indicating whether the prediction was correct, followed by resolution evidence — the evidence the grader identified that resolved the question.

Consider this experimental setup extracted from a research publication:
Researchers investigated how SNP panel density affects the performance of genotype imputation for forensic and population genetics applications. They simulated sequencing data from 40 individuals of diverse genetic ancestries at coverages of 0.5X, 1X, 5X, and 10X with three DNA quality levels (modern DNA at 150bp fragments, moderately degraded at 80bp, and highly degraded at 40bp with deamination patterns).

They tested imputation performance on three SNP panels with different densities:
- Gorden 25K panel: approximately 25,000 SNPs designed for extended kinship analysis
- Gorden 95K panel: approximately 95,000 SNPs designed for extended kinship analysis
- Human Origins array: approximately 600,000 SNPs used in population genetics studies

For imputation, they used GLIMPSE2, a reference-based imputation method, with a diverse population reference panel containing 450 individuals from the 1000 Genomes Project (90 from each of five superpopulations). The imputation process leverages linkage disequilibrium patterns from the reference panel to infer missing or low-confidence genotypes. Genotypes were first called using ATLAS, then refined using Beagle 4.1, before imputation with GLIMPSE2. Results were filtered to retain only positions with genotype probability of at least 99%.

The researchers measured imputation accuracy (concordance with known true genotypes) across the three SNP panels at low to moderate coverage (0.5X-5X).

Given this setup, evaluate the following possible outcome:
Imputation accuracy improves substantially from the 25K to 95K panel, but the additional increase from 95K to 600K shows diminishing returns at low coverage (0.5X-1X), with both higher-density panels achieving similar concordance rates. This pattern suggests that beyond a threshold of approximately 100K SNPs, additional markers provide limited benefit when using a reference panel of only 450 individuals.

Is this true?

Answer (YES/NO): NO